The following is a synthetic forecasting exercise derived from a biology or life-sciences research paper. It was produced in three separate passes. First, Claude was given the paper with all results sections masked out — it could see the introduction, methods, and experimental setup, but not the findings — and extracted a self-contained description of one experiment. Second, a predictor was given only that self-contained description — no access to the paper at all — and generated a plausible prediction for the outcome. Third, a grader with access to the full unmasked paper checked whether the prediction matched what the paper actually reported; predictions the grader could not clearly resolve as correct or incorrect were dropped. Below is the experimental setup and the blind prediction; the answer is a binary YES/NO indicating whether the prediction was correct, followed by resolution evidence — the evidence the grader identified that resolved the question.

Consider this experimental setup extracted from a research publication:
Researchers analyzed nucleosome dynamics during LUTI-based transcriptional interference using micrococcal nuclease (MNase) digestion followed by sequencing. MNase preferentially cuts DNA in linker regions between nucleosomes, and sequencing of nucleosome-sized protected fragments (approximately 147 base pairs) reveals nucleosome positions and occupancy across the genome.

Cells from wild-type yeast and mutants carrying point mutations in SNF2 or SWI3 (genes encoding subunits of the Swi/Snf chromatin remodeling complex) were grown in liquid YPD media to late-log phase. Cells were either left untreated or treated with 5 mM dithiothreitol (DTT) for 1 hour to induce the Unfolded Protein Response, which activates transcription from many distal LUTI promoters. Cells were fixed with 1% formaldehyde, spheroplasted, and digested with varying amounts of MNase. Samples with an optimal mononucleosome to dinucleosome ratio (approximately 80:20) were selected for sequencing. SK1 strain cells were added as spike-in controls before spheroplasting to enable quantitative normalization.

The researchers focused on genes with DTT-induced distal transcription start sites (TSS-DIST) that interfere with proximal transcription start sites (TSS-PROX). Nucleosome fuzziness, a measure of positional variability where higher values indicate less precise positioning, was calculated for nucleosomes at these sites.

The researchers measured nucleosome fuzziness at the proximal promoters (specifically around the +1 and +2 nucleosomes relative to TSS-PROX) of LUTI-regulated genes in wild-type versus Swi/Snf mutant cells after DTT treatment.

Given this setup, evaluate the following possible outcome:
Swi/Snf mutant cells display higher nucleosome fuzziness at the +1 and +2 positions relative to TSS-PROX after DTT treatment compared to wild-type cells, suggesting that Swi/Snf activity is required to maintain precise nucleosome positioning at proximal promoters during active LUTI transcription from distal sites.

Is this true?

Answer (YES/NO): NO